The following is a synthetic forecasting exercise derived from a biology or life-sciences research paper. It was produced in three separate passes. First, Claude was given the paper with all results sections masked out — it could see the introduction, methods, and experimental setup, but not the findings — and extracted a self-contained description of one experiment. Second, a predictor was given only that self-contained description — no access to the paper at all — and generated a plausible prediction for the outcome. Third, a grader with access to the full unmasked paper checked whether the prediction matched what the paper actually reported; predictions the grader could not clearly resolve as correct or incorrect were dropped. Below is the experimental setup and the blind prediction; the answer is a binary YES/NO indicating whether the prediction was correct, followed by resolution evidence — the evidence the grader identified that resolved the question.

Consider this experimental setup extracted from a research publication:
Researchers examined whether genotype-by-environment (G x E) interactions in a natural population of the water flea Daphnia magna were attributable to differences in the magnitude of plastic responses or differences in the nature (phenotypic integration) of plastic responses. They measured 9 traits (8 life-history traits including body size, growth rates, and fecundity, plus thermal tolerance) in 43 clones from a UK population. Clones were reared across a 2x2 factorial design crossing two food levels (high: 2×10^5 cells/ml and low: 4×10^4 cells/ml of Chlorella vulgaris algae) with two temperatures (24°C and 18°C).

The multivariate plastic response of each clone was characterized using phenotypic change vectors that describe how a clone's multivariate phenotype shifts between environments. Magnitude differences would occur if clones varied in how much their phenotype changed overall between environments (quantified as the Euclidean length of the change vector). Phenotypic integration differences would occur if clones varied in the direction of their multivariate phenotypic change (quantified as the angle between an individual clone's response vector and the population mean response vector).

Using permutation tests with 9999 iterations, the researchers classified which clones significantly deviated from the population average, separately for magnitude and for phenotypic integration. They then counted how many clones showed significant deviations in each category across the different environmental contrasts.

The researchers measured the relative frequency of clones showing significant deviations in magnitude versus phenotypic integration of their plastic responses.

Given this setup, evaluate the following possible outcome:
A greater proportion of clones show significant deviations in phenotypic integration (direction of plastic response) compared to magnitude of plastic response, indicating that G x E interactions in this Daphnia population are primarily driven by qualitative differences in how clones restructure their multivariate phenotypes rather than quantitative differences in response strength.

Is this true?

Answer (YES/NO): NO